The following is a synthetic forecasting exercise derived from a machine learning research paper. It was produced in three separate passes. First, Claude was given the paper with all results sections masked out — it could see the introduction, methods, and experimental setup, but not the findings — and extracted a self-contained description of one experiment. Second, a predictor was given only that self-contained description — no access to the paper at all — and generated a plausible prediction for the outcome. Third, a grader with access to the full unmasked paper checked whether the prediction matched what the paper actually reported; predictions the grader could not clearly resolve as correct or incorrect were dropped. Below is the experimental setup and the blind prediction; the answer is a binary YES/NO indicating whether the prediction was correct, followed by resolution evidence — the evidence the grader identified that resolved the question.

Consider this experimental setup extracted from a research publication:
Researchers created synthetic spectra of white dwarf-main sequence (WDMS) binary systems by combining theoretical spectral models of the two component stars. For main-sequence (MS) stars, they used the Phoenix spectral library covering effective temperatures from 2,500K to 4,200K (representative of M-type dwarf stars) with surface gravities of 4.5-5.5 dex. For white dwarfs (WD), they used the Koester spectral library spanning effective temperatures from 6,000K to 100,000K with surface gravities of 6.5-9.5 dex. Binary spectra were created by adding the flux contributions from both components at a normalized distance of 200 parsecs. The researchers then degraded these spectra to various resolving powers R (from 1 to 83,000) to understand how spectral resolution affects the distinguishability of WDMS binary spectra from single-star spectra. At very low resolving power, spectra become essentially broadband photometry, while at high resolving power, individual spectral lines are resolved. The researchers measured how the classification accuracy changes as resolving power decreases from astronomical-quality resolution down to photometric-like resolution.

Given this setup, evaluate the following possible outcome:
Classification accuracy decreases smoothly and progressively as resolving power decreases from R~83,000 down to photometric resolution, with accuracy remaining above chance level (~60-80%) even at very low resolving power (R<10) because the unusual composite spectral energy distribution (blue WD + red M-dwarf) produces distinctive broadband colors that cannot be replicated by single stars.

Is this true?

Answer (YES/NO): NO